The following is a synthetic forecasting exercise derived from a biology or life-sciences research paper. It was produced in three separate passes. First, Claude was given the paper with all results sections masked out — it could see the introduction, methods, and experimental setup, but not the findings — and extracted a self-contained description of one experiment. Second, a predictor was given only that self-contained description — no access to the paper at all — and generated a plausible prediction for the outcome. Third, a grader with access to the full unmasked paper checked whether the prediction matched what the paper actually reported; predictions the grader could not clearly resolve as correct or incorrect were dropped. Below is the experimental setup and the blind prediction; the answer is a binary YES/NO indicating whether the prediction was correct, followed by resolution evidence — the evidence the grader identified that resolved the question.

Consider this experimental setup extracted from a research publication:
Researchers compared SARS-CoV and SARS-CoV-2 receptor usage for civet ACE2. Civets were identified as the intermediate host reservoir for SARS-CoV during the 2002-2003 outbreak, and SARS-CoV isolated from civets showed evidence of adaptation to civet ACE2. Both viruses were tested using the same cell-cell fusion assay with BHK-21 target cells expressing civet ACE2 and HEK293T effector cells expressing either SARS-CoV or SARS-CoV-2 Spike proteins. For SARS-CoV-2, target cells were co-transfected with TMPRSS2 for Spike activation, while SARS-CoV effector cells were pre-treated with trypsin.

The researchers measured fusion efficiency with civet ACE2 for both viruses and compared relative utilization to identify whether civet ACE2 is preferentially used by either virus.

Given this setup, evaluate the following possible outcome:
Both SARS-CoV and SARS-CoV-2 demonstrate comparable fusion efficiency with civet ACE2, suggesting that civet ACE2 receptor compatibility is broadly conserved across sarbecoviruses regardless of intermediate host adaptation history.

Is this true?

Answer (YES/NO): NO